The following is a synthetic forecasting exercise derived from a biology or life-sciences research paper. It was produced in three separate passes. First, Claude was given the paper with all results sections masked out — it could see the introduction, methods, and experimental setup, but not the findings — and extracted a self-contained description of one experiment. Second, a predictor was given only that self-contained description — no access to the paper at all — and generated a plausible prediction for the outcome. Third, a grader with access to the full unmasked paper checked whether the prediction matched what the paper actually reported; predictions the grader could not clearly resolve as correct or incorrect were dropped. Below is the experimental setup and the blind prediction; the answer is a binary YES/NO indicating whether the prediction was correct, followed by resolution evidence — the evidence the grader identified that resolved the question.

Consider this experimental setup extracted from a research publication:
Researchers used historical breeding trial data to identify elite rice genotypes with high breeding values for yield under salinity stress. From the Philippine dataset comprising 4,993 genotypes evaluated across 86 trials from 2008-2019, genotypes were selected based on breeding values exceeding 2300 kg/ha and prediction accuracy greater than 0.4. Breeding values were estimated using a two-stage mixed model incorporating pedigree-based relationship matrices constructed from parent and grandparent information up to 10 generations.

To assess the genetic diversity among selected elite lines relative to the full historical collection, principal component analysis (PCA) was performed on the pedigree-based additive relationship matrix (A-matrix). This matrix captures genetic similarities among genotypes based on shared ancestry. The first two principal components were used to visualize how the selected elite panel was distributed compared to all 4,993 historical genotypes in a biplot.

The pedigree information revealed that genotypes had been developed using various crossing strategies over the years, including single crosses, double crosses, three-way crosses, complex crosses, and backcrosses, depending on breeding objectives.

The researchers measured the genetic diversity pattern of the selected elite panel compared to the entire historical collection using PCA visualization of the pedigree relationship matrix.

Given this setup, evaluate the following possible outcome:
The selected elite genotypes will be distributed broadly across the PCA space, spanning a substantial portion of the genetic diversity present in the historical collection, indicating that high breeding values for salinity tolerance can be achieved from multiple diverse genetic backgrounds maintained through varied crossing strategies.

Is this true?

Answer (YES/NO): YES